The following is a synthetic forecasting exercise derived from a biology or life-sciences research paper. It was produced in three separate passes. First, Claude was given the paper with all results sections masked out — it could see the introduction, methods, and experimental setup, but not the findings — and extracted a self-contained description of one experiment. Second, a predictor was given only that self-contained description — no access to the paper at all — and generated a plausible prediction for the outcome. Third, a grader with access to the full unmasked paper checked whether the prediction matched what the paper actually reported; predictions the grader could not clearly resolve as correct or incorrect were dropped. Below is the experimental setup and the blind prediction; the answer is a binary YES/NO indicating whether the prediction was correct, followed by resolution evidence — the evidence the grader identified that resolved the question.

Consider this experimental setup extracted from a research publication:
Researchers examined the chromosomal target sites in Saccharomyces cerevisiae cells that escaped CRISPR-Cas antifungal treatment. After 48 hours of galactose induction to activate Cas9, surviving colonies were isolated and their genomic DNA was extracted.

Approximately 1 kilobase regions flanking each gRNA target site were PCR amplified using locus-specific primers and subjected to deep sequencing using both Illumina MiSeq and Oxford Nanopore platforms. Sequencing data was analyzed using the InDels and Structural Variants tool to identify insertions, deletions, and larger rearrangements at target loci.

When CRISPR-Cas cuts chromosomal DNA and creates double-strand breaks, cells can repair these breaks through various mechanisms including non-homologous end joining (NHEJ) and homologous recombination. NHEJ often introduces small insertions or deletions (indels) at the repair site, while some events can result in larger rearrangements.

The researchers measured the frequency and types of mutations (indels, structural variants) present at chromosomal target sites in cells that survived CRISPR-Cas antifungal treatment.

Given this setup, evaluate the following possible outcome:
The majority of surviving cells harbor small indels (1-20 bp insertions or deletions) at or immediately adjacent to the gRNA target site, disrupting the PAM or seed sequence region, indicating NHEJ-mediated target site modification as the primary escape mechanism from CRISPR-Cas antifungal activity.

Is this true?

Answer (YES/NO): NO